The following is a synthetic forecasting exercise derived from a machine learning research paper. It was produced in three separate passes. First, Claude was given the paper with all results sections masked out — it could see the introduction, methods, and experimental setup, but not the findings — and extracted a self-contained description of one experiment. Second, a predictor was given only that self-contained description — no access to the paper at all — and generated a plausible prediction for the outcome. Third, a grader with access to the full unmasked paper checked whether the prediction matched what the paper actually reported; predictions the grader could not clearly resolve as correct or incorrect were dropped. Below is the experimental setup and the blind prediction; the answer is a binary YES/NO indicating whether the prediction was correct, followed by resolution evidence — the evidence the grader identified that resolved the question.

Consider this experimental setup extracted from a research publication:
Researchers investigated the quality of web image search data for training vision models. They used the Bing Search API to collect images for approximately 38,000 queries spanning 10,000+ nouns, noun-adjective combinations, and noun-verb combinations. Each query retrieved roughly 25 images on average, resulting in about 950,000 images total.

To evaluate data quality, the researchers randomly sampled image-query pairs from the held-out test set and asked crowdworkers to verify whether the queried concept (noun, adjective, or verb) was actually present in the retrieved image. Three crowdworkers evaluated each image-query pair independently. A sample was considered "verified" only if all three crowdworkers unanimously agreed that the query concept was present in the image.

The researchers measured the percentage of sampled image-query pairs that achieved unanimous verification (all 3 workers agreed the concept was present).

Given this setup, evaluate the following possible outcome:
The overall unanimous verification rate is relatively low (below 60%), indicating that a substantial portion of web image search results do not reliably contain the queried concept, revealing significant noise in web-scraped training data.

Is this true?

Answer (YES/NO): NO